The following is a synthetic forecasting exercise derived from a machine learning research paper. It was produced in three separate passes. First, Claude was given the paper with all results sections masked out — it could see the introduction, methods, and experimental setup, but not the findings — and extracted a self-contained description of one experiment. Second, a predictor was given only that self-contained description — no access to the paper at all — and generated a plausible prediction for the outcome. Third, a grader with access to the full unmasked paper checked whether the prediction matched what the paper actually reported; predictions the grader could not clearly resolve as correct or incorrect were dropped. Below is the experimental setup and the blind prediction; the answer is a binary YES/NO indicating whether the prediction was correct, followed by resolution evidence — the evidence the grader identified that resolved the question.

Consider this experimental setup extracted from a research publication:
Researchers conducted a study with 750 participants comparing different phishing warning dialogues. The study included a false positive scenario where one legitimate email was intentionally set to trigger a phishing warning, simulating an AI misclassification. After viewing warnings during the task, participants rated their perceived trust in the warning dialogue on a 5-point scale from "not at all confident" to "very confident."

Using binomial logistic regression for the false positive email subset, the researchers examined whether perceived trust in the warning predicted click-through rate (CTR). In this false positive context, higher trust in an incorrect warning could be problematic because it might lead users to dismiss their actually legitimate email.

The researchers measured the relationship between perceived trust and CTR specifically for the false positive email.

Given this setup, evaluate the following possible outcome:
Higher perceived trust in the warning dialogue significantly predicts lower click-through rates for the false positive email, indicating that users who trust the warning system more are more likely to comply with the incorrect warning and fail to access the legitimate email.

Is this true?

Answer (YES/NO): YES